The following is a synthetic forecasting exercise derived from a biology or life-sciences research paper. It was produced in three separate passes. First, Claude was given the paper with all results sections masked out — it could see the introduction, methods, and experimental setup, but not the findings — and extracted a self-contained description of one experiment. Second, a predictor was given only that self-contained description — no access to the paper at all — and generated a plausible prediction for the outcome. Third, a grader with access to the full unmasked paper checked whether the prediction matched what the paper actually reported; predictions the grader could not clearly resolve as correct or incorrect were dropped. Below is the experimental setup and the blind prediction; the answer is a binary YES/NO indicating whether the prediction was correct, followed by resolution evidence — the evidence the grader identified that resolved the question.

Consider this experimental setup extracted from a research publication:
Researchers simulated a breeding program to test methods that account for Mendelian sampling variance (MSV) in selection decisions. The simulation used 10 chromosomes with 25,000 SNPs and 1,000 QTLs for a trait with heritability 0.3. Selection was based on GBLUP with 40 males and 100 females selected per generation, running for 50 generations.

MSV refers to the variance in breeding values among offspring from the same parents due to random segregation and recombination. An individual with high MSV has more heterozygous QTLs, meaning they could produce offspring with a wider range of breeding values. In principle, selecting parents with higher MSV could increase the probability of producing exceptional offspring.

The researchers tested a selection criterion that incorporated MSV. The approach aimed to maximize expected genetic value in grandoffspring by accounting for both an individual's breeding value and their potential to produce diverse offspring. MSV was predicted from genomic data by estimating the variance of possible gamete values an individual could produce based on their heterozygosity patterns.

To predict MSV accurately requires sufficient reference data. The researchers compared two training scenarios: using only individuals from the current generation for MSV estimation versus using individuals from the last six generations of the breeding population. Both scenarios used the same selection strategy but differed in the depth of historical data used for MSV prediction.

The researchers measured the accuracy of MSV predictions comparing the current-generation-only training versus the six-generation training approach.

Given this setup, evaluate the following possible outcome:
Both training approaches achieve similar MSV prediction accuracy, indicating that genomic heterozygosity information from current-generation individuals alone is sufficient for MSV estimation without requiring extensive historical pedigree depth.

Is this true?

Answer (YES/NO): NO